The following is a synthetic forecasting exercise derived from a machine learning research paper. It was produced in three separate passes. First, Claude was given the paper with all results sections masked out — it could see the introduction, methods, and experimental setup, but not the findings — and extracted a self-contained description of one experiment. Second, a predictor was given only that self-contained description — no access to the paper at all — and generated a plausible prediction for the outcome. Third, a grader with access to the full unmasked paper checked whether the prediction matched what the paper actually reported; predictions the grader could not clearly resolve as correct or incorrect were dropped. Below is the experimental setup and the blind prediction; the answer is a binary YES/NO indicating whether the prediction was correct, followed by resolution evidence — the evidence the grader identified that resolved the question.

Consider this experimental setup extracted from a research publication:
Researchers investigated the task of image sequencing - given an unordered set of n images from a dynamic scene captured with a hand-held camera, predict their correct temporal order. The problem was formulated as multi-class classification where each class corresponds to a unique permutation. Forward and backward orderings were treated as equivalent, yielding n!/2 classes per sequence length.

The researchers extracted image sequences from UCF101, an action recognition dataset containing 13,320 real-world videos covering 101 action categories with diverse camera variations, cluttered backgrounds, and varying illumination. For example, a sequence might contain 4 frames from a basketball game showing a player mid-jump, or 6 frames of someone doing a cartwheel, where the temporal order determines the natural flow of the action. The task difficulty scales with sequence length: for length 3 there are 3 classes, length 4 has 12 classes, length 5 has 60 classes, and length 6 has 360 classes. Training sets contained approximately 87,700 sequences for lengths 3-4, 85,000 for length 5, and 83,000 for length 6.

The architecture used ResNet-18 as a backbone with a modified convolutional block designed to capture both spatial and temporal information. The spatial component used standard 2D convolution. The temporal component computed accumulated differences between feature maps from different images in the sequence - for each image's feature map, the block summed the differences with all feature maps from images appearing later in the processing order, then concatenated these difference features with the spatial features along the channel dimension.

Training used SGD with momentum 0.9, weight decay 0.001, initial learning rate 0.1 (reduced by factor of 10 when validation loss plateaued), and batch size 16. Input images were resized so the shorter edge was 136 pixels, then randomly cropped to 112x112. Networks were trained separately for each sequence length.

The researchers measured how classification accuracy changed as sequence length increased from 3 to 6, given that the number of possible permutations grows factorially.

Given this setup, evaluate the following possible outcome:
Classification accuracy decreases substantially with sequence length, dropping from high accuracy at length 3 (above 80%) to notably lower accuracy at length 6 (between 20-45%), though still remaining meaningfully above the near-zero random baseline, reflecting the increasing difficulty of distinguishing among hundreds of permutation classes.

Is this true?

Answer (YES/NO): NO